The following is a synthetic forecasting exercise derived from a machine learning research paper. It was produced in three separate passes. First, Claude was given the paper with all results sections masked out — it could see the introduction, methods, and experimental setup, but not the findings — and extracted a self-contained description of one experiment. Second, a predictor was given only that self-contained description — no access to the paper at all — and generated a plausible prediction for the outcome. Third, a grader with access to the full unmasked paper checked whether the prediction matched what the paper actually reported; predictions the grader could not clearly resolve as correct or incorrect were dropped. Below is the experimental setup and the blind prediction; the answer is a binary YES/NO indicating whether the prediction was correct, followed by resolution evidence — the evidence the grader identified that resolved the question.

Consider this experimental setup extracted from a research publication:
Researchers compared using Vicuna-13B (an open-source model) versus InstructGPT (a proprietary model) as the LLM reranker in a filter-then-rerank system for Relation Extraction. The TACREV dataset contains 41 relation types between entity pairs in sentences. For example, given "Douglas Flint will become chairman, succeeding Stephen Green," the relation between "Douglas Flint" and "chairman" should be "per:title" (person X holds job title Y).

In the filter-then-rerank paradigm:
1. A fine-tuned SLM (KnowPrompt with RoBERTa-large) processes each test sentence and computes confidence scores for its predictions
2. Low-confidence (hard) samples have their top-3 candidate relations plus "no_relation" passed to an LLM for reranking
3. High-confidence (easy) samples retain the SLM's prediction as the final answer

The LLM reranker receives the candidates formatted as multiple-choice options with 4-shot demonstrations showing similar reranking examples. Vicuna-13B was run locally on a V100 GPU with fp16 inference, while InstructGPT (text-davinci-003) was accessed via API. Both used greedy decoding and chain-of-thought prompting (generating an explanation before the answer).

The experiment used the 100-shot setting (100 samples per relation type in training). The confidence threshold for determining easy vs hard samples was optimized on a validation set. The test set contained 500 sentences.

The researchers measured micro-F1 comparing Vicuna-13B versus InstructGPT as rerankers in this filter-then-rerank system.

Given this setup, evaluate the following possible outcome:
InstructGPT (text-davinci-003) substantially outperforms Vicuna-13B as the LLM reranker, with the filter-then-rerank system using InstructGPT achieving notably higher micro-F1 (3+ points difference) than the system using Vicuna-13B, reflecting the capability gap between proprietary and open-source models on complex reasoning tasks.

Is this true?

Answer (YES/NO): NO